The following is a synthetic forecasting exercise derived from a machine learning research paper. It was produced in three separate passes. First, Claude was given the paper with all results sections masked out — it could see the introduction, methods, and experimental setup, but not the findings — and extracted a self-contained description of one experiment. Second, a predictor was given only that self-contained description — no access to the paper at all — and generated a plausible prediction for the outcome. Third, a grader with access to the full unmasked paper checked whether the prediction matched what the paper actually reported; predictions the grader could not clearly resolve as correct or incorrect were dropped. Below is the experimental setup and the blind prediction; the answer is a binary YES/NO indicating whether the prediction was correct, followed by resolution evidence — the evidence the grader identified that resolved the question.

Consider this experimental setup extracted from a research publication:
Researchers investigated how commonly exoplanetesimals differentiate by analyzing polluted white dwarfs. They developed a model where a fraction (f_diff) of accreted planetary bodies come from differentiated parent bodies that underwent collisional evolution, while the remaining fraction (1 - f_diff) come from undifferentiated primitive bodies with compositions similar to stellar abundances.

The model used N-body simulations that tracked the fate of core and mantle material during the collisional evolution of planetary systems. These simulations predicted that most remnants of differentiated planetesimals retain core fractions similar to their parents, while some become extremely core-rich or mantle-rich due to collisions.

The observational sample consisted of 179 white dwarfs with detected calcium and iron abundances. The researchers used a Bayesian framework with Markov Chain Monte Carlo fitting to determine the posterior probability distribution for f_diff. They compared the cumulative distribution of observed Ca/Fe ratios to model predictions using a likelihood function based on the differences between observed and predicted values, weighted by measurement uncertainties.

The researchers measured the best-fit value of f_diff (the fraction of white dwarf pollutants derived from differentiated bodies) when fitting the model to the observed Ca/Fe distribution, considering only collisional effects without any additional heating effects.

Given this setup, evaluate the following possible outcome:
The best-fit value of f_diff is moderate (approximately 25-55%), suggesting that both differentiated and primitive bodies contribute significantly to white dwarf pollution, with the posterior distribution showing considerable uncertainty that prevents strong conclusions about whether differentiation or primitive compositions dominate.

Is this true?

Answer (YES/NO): NO